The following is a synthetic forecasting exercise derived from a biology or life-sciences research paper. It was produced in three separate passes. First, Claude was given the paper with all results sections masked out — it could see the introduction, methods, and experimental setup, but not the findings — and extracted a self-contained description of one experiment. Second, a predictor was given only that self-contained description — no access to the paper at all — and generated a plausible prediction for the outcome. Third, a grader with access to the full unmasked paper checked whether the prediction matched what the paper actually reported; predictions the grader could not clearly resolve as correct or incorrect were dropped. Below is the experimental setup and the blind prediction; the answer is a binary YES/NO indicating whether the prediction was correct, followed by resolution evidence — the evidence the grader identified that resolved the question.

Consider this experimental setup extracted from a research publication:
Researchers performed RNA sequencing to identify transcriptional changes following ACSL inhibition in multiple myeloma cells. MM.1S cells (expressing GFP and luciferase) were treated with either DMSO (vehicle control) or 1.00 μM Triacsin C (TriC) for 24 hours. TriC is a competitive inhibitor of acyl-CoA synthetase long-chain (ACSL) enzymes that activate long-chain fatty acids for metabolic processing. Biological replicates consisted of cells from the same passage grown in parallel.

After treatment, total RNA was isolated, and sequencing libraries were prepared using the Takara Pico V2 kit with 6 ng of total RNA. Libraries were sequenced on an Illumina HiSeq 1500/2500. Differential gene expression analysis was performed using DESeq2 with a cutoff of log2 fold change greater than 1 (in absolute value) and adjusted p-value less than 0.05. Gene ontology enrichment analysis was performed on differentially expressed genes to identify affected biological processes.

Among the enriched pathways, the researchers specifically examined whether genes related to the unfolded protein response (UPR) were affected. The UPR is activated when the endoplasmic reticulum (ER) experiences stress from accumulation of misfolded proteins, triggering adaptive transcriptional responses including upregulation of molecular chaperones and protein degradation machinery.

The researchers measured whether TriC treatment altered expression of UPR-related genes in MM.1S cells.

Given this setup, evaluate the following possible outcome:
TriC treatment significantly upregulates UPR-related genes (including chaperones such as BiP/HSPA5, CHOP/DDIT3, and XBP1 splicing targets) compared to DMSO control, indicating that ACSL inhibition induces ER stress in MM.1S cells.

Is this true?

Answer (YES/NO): NO